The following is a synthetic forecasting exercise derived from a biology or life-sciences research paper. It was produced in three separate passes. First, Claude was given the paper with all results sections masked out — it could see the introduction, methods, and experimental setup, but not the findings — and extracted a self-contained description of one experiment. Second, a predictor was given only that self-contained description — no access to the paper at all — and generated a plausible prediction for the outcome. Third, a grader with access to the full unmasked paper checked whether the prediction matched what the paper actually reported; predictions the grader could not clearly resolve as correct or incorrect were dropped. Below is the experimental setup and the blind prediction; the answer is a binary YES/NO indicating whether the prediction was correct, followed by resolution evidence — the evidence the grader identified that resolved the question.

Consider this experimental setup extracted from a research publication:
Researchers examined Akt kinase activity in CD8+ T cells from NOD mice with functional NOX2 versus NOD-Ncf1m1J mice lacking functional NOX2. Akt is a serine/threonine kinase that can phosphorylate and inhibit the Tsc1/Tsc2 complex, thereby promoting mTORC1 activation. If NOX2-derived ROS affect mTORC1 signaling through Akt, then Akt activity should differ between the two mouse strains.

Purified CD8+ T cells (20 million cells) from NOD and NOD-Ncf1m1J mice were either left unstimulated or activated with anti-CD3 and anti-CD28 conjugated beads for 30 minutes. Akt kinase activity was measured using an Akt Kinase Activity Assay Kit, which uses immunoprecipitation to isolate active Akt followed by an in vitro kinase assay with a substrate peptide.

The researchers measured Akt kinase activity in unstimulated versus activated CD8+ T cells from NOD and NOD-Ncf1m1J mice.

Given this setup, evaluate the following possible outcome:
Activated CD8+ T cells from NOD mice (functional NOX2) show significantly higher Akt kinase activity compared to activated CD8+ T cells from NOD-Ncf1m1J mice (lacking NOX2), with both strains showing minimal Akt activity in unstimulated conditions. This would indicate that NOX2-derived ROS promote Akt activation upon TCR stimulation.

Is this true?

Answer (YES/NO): NO